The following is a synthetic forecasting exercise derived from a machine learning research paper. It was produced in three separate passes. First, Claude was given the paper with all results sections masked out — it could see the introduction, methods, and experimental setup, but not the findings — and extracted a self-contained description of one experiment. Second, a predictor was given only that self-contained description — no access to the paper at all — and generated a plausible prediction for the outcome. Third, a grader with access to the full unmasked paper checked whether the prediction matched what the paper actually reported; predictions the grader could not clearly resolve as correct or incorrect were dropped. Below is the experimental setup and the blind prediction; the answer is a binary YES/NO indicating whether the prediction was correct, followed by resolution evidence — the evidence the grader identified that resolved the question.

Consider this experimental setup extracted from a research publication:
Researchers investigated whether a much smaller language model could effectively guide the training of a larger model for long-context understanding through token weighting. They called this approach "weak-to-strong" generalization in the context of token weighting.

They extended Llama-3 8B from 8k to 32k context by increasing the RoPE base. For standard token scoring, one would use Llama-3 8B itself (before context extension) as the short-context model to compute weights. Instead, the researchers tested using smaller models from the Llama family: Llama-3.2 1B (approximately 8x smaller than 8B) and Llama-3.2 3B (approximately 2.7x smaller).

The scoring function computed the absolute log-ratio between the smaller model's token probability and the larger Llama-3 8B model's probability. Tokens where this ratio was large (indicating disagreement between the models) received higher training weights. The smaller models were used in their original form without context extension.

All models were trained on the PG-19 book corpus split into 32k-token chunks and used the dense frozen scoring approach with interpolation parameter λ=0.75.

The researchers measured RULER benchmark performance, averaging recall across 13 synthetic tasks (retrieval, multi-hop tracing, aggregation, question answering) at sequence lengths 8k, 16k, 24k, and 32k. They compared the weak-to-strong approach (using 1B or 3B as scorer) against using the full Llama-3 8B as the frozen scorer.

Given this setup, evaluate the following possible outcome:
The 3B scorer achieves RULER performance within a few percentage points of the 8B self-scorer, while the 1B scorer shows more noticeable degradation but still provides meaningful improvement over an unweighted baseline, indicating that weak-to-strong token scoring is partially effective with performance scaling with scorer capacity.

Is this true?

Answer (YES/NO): NO